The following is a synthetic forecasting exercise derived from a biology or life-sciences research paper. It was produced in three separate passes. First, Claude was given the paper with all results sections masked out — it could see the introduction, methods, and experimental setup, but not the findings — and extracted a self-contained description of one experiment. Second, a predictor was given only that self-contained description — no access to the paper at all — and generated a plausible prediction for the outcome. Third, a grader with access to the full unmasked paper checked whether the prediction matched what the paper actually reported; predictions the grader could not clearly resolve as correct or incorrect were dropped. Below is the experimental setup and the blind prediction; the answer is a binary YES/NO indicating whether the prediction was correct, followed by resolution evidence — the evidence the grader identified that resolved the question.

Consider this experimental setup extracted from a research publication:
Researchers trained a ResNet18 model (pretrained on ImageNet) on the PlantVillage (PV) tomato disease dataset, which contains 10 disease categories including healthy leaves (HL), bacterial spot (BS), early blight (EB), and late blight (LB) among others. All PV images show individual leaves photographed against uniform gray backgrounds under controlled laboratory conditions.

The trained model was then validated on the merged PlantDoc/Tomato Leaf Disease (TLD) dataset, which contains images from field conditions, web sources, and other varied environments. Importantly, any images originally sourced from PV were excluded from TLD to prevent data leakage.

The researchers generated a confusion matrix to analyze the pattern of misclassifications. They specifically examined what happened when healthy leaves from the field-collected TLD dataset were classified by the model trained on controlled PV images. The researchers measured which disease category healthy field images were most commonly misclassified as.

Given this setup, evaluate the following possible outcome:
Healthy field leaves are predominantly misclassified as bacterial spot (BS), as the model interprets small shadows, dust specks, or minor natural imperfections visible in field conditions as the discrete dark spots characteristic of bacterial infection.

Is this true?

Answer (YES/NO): NO